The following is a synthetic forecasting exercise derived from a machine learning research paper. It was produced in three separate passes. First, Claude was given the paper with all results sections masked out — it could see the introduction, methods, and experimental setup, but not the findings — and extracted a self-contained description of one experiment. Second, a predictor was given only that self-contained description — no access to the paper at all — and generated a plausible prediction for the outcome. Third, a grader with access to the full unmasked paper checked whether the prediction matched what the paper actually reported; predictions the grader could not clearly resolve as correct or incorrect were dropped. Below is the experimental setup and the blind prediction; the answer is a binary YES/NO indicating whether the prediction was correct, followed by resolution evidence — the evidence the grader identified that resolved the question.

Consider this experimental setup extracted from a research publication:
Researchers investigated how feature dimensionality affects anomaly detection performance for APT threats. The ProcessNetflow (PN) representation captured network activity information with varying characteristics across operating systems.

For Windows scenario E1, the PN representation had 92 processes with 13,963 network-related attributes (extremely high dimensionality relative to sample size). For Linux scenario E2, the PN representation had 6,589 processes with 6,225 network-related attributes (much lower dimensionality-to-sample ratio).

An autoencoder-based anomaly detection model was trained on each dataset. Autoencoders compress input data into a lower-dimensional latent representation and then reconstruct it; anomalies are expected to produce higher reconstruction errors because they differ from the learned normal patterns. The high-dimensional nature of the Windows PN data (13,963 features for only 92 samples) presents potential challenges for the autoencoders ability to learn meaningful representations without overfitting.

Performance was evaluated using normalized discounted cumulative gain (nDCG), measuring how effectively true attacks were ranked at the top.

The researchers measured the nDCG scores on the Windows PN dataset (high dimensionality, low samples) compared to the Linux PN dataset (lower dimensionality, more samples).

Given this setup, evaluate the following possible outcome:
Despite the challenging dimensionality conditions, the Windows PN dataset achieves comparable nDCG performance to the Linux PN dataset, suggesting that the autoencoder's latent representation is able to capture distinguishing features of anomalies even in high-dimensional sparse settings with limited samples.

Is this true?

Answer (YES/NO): NO